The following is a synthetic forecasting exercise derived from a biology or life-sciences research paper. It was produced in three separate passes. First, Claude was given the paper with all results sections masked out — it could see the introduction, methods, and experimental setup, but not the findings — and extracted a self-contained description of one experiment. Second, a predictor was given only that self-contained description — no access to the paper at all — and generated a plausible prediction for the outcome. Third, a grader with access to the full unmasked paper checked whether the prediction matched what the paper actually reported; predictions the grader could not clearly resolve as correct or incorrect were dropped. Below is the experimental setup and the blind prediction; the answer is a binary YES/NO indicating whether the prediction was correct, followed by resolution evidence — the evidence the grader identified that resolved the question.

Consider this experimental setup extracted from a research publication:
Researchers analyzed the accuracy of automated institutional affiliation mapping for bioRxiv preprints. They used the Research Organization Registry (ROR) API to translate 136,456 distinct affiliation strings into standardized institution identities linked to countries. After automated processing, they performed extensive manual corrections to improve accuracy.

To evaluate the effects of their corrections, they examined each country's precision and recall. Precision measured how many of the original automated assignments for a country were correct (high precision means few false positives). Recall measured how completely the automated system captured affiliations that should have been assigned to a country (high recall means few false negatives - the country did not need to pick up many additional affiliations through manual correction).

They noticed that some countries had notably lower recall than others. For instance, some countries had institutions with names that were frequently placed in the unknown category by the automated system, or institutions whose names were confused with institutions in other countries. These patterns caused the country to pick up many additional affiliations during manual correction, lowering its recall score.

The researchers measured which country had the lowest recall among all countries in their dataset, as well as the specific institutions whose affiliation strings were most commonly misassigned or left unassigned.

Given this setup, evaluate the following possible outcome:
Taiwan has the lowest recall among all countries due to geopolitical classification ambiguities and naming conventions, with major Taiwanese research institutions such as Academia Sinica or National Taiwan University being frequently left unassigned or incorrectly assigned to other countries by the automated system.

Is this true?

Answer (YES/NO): NO